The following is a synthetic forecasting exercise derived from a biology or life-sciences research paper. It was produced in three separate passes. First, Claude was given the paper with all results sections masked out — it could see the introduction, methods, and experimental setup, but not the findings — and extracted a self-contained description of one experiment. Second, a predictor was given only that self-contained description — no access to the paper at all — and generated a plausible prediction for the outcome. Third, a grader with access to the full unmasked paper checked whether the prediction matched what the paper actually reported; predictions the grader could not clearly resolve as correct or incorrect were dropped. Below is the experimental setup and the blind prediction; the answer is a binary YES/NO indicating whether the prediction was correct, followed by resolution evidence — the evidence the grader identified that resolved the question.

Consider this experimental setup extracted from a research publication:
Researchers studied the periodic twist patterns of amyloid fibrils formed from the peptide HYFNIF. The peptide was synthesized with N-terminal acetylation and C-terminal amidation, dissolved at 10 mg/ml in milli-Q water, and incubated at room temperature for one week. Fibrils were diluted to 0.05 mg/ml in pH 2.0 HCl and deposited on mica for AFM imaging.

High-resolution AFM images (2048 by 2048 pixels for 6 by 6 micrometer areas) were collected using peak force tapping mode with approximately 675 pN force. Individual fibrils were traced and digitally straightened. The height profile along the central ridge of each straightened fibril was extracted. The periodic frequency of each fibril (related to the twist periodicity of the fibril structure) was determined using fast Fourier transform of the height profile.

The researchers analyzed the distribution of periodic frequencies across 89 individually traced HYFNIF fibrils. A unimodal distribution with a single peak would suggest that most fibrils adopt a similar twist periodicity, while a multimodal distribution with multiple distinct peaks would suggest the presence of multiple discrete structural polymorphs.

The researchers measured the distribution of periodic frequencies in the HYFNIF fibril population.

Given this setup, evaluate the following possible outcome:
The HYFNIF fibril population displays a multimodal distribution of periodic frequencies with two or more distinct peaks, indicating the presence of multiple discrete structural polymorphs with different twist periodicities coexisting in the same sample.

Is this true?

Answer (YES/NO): NO